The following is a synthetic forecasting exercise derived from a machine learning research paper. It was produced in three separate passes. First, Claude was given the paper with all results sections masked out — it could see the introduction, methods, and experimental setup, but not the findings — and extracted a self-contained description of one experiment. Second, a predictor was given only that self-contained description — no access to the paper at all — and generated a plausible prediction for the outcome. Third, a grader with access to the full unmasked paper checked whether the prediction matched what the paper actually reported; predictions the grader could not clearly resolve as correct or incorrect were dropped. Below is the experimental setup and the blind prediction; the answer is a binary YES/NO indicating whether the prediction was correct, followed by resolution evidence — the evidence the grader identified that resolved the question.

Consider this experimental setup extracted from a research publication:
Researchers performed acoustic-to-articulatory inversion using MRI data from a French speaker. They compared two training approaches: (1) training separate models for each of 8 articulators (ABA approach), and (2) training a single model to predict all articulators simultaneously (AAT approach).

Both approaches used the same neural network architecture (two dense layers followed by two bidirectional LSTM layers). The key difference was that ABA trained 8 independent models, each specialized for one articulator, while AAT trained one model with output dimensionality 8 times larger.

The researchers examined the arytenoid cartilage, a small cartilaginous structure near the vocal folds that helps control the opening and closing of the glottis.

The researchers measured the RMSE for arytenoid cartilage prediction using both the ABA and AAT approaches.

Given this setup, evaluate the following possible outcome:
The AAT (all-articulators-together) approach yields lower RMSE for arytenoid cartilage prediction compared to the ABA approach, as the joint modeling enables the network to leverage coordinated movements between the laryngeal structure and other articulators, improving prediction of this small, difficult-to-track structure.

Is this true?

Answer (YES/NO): NO